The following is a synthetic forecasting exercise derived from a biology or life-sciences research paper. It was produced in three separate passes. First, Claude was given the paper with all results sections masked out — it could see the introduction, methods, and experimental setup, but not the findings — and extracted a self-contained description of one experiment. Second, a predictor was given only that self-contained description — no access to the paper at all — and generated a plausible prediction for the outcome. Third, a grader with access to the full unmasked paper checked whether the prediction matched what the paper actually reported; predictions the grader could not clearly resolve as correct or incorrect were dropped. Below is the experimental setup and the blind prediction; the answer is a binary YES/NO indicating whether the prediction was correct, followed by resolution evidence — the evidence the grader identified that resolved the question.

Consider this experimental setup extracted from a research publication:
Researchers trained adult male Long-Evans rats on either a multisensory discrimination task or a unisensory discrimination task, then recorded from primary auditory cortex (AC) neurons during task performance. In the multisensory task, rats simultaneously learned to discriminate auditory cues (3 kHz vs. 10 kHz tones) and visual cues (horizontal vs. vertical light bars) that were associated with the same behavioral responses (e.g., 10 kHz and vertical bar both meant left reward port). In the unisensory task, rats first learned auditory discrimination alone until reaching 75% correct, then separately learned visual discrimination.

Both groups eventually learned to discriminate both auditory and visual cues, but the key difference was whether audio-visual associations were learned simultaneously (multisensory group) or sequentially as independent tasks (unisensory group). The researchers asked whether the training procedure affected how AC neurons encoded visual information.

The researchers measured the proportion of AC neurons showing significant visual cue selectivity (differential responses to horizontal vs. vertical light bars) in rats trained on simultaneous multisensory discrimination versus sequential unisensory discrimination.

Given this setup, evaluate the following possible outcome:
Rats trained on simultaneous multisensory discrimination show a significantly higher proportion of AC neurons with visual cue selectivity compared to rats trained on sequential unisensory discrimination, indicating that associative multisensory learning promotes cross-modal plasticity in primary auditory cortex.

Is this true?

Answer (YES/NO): YES